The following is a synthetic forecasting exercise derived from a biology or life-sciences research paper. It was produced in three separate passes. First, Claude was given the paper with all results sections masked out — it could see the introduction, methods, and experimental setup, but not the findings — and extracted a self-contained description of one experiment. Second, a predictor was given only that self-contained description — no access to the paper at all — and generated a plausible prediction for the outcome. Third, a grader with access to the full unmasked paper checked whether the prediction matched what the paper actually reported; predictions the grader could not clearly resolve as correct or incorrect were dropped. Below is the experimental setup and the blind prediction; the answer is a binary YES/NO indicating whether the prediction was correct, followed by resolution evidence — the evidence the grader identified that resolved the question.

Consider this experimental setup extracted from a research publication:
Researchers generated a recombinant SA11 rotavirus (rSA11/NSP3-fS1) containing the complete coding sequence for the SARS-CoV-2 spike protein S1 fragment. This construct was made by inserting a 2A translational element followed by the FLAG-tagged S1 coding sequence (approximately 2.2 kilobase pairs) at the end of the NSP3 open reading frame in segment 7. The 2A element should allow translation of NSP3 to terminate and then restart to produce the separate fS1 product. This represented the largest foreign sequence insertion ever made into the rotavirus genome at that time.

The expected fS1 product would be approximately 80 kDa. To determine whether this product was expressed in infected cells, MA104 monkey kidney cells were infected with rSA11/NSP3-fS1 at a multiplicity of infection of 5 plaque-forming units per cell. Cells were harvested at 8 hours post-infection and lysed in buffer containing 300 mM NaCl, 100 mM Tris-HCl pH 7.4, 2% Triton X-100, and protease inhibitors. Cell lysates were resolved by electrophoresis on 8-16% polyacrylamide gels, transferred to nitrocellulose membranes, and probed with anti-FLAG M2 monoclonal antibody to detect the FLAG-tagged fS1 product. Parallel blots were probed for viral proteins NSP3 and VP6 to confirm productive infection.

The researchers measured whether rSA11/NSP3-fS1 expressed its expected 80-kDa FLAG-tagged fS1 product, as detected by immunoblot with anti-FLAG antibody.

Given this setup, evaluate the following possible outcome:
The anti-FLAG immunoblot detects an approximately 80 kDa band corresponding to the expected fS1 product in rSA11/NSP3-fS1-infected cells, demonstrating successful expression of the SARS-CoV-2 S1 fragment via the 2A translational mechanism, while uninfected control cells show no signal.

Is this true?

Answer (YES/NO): NO